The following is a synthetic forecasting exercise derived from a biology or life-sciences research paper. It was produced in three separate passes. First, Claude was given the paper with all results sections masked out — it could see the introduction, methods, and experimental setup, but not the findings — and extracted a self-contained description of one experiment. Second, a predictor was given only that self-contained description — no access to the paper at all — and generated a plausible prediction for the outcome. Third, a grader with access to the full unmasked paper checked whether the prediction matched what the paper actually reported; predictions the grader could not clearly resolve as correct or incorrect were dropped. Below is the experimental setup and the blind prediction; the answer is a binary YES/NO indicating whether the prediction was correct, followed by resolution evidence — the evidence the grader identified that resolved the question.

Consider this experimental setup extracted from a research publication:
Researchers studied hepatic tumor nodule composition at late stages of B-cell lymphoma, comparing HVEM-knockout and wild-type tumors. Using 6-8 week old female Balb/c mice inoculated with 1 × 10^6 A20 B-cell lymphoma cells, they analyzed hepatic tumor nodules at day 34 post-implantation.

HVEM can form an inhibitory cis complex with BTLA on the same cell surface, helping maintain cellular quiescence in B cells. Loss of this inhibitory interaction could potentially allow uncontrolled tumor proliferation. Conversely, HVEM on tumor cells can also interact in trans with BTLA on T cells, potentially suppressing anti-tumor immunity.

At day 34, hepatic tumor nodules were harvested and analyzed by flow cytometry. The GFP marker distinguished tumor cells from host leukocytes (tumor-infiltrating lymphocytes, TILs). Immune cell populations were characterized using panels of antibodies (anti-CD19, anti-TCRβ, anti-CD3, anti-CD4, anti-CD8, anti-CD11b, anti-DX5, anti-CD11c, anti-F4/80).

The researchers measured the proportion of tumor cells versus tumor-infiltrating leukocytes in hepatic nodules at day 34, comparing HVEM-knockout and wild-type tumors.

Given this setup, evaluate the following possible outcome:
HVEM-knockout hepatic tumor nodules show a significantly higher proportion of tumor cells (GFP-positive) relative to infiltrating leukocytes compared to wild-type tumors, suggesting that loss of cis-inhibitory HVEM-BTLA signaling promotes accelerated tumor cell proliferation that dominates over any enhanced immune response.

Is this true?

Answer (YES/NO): NO